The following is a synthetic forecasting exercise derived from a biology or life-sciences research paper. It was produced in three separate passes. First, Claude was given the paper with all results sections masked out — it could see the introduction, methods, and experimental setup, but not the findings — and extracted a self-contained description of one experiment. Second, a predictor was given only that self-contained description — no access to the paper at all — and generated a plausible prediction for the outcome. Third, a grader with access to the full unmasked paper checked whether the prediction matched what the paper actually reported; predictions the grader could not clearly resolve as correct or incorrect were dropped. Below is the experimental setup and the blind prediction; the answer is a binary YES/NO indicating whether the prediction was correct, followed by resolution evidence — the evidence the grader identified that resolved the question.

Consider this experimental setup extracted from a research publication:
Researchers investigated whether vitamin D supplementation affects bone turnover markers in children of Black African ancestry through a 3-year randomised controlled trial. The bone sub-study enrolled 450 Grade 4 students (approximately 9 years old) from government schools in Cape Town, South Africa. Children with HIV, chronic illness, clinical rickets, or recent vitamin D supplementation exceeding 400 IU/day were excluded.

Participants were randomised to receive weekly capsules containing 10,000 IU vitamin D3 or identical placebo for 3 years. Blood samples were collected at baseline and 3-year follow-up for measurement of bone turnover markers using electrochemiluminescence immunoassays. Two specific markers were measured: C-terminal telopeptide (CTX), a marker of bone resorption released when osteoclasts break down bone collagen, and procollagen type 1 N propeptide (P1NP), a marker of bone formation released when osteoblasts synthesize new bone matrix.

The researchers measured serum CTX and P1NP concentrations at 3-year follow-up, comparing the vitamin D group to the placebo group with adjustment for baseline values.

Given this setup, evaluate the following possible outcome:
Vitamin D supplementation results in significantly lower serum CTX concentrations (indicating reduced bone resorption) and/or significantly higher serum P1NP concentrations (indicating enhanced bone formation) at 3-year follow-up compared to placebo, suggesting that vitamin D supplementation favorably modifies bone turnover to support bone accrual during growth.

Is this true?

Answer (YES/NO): NO